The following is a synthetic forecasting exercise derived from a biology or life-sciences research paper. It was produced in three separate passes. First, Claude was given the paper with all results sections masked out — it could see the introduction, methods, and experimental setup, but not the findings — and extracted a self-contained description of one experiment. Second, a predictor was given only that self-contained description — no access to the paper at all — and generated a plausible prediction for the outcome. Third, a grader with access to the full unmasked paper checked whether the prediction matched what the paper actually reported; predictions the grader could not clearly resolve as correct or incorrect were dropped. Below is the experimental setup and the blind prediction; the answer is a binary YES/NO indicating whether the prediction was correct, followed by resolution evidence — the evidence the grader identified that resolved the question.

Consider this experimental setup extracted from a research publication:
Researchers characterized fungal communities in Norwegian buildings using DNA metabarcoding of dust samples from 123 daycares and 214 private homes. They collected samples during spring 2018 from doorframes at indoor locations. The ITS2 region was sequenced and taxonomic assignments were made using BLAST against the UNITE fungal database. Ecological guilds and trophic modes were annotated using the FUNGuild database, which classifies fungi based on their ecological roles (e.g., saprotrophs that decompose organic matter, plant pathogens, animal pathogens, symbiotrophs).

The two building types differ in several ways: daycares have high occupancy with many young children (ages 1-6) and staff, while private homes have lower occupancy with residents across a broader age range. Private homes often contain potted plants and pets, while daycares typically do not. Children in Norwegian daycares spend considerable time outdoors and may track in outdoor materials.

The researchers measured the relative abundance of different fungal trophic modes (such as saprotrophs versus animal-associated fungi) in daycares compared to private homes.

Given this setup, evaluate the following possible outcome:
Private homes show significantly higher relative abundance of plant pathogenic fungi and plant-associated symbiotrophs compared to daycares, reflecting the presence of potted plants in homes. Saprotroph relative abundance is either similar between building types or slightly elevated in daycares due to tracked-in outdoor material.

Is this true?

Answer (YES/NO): NO